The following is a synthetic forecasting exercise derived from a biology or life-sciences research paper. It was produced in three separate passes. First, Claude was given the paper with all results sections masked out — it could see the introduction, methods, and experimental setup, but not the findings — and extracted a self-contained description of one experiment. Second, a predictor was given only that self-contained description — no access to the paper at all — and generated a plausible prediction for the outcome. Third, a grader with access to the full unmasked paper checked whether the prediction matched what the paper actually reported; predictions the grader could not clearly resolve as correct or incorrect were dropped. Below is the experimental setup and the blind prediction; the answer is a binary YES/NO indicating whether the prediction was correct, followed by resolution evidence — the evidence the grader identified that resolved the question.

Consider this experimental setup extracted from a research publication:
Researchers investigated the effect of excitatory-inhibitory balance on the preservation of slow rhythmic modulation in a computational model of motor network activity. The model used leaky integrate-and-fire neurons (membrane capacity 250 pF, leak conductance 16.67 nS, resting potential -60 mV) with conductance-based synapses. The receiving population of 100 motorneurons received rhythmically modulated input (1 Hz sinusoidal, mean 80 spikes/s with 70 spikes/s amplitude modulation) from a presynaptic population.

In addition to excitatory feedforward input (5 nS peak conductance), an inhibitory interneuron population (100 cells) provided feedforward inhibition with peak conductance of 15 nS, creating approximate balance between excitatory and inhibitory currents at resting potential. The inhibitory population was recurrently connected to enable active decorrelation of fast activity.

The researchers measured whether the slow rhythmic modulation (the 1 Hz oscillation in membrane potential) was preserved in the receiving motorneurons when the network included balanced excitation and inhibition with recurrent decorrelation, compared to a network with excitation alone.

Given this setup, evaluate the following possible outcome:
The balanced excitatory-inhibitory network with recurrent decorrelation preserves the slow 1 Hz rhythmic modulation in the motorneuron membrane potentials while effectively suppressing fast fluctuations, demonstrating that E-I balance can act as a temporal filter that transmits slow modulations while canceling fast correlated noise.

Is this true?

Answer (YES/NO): YES